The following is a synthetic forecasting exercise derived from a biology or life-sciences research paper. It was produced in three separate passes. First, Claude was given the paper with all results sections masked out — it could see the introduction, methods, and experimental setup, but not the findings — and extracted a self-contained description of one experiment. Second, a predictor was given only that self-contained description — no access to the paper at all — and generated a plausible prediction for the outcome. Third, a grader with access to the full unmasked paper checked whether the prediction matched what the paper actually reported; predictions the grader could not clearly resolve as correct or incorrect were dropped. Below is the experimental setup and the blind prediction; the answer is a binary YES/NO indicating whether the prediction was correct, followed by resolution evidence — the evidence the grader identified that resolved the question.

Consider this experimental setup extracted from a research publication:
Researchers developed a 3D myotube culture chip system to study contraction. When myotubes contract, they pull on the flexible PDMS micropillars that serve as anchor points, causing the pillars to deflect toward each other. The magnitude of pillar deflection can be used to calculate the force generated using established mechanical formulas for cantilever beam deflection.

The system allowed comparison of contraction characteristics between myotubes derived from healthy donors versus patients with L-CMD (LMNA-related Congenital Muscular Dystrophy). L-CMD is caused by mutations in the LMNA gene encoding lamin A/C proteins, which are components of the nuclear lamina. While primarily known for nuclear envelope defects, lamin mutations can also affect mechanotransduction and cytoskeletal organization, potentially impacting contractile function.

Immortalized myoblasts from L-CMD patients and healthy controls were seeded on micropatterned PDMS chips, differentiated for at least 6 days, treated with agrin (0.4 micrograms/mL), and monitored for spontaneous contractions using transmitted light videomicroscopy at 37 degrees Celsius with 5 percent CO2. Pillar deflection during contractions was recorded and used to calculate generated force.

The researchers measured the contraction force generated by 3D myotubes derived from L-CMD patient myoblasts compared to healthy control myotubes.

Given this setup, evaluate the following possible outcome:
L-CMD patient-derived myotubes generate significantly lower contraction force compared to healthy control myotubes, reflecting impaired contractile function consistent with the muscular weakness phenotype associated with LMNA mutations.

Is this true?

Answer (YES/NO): NO